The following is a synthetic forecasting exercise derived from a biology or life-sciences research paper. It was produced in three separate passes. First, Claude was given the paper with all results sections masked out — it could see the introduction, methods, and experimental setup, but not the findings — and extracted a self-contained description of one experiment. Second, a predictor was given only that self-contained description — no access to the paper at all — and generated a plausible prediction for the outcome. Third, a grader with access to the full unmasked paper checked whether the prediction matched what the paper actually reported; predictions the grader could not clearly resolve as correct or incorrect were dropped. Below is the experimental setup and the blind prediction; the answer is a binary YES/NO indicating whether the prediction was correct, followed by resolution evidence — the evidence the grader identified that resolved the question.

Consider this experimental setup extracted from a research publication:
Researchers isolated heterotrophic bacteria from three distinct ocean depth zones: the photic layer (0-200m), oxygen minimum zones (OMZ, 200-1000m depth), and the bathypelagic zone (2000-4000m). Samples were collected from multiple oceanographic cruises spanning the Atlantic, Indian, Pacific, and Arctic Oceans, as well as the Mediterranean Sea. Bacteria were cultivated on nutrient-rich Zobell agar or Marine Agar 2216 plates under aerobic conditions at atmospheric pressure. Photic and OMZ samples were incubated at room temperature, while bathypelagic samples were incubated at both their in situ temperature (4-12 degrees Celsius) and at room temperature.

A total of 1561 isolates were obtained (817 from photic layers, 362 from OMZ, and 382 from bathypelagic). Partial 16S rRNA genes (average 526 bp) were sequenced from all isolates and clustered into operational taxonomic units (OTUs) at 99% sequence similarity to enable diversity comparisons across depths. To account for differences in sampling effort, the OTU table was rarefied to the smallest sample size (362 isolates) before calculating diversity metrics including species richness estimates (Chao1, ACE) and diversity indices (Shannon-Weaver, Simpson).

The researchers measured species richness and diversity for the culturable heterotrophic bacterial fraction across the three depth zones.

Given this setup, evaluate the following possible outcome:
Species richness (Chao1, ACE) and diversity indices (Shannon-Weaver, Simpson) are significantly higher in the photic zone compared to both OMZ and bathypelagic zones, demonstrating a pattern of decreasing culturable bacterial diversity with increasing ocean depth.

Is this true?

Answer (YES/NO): NO